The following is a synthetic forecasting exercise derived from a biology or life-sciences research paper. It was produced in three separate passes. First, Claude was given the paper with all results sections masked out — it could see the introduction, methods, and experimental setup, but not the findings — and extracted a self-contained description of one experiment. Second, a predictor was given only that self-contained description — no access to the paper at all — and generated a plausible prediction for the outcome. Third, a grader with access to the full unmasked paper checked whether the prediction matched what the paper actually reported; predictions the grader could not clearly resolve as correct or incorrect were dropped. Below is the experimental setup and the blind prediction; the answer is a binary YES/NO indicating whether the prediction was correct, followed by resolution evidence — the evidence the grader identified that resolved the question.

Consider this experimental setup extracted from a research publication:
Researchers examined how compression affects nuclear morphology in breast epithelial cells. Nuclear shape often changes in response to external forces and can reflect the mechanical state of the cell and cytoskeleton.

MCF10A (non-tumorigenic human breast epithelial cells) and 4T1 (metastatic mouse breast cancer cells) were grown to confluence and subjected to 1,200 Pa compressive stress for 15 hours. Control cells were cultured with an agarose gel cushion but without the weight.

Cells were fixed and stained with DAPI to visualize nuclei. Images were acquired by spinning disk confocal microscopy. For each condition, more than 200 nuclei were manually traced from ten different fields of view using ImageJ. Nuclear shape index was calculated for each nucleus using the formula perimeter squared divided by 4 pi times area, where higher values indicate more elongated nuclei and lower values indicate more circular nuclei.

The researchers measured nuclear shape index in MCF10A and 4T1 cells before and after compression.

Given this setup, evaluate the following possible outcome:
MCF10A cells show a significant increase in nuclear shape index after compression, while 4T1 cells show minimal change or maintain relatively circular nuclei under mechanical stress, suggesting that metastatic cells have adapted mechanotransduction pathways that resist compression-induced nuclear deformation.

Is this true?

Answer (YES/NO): NO